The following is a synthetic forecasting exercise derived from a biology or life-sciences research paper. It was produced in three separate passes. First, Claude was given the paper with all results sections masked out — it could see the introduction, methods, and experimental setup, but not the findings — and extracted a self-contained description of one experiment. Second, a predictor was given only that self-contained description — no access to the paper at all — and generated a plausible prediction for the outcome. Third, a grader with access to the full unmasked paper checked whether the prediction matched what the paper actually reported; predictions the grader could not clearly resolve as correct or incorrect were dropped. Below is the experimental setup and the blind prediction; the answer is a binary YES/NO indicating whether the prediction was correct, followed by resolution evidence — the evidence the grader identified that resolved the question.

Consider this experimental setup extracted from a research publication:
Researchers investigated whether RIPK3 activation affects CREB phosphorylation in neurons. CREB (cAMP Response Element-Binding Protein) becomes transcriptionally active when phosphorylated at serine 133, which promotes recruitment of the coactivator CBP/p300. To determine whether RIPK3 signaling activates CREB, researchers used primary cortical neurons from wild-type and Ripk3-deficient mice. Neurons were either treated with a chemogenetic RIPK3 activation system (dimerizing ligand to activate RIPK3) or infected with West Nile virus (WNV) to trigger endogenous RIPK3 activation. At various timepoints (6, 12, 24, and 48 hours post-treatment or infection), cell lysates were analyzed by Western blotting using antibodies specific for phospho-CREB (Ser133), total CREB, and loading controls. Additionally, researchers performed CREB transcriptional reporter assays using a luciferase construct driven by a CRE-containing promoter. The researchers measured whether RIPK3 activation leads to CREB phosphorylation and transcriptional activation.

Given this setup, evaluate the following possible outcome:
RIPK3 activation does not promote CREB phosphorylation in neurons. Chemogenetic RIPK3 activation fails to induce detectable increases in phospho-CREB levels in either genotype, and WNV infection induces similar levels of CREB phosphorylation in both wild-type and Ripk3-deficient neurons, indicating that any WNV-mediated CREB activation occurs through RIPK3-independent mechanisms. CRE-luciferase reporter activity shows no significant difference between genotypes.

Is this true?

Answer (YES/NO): NO